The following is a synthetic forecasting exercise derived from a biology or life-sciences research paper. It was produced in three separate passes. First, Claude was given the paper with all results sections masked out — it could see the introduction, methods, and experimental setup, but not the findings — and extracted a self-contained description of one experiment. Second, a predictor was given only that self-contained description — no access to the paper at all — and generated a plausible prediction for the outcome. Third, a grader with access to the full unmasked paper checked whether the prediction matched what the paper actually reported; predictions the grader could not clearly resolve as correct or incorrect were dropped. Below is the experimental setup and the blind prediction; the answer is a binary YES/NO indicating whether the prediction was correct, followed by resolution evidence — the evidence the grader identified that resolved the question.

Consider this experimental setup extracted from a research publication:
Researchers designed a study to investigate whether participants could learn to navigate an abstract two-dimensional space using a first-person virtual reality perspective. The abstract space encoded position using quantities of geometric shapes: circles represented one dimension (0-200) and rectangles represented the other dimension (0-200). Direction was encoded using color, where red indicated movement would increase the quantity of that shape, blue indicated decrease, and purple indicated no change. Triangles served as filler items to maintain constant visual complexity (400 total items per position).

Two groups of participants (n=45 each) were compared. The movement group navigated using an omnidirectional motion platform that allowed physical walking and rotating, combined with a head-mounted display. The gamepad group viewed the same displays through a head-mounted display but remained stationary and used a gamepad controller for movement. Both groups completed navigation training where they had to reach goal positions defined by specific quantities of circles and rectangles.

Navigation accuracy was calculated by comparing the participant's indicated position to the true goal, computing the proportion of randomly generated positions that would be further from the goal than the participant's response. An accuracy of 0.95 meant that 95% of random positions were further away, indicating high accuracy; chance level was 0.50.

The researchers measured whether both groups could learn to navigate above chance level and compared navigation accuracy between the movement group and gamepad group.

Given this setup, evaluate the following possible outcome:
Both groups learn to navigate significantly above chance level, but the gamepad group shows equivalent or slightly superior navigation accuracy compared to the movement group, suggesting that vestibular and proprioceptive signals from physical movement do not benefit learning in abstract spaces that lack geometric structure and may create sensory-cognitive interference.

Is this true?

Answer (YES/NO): YES